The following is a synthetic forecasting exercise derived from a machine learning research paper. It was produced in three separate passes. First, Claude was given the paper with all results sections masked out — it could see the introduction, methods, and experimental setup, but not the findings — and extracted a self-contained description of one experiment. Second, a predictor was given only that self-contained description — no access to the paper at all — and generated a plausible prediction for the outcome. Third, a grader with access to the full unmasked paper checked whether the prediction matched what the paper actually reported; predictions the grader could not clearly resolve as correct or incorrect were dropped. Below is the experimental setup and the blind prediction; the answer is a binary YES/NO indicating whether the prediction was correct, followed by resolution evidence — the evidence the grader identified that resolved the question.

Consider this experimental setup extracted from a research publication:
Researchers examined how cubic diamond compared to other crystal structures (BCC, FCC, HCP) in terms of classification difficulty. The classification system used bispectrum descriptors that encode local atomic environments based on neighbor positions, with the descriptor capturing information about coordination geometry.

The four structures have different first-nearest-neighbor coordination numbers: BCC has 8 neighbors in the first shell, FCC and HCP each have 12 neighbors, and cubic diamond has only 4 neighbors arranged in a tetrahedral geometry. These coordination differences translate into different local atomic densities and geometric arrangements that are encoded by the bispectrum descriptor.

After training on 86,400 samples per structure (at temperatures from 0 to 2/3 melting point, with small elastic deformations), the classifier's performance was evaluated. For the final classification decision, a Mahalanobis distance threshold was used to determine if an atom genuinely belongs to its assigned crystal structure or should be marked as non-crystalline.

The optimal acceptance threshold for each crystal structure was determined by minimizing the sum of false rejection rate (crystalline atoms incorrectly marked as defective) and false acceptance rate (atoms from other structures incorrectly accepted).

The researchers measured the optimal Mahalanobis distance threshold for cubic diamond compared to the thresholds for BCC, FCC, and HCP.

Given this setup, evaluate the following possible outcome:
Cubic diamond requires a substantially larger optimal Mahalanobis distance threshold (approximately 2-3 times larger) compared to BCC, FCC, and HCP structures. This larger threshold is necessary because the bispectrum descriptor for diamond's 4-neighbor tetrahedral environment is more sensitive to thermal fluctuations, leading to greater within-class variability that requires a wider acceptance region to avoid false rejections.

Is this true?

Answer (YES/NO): NO